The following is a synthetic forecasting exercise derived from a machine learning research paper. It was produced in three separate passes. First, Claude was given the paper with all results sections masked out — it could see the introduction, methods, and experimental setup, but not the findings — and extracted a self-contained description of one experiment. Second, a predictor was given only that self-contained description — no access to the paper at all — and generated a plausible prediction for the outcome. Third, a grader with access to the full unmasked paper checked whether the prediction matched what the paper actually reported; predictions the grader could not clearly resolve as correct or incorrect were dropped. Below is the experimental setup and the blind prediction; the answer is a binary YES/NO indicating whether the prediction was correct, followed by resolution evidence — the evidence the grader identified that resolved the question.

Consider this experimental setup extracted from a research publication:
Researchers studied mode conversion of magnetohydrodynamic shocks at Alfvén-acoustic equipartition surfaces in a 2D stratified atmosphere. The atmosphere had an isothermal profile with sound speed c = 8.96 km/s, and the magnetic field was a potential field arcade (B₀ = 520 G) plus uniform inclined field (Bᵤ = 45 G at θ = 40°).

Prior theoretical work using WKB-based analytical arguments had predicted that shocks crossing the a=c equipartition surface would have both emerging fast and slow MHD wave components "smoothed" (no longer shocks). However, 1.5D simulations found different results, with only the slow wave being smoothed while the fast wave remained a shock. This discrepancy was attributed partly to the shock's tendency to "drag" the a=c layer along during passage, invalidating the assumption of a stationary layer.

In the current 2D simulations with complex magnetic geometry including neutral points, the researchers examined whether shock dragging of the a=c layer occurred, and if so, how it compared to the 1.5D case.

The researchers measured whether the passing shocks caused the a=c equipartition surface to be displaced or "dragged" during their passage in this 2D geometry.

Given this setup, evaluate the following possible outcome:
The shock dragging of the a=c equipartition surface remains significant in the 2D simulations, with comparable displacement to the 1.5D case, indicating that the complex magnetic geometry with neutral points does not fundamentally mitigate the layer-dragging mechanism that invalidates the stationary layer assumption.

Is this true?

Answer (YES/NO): YES